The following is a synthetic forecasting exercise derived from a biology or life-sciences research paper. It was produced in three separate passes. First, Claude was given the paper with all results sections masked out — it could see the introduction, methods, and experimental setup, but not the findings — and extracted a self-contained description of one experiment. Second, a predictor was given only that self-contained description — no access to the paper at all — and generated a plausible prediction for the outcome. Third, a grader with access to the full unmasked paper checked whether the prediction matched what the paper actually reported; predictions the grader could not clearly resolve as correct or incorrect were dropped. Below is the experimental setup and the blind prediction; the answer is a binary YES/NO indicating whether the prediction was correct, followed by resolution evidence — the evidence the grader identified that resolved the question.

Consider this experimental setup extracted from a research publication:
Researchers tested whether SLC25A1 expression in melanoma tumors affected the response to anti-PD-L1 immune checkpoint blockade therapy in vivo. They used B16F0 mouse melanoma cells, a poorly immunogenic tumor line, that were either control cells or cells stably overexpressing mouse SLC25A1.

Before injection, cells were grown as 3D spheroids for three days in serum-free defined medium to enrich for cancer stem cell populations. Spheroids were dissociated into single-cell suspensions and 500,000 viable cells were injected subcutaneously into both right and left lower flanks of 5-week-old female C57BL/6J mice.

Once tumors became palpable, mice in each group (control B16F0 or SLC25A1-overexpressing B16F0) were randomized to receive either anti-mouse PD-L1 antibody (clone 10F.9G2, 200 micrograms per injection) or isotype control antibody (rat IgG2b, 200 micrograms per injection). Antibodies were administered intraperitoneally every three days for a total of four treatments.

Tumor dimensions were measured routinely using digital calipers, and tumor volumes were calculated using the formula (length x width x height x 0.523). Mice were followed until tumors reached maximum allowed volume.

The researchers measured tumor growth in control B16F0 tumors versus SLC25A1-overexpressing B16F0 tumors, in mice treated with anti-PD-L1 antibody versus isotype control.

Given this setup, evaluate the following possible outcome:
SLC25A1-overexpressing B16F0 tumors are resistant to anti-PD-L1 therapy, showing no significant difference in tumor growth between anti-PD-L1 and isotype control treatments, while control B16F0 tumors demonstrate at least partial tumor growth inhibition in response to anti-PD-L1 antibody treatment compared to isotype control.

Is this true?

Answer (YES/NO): NO